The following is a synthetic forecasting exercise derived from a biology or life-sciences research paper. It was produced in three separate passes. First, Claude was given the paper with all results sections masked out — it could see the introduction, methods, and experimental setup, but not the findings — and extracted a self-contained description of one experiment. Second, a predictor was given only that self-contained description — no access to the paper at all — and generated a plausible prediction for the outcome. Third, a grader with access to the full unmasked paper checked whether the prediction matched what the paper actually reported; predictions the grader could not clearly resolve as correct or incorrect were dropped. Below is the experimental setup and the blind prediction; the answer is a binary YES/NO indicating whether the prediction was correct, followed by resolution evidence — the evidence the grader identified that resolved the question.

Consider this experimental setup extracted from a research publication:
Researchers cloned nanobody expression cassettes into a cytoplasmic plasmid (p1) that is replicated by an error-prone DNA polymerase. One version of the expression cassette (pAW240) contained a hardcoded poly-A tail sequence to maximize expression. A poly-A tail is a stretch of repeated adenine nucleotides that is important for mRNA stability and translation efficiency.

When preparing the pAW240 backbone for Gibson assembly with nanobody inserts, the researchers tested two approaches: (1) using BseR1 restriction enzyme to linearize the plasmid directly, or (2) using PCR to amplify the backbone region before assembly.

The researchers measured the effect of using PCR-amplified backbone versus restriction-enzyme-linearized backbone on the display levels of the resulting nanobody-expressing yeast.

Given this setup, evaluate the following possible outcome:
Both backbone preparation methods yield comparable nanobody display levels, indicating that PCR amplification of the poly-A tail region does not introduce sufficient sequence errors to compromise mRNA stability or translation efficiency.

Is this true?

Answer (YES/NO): NO